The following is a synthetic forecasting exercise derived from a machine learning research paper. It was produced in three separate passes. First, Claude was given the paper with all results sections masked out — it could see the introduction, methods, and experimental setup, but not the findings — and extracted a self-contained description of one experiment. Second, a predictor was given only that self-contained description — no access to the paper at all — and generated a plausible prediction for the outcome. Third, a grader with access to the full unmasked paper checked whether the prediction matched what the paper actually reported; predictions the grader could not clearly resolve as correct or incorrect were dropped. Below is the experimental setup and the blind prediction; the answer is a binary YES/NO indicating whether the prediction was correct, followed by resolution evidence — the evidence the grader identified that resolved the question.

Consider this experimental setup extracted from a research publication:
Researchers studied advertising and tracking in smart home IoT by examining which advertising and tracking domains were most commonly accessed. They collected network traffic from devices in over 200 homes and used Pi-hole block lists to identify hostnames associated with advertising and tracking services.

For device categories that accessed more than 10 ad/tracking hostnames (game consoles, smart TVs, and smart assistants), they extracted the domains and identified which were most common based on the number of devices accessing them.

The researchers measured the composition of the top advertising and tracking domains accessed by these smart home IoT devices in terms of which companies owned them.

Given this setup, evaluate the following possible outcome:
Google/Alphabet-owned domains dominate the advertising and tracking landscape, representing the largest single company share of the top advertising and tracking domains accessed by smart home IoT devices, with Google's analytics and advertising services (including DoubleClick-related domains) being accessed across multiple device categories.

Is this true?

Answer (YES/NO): YES